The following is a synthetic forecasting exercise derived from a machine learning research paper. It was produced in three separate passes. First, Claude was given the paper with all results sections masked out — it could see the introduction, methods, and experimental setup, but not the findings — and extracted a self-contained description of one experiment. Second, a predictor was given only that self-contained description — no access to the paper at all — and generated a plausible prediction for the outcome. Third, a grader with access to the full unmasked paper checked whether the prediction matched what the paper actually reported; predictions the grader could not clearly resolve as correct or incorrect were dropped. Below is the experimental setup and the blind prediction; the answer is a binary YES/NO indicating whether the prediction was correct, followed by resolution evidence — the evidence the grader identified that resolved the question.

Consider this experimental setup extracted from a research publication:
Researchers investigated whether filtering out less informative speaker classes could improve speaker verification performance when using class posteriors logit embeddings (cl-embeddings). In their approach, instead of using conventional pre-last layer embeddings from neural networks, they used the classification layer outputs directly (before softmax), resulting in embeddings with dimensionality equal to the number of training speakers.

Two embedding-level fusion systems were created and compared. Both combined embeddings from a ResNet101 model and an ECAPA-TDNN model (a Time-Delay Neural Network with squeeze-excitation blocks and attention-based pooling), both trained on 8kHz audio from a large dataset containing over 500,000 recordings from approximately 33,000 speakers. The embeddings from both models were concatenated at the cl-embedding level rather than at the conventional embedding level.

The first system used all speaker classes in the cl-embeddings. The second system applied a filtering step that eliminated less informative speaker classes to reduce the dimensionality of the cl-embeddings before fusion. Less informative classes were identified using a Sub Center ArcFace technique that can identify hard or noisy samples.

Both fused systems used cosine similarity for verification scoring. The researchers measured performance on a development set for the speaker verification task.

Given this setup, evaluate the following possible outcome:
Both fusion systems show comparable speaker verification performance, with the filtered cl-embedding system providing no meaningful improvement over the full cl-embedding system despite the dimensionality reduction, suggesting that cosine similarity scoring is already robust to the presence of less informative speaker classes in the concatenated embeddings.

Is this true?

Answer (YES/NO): NO